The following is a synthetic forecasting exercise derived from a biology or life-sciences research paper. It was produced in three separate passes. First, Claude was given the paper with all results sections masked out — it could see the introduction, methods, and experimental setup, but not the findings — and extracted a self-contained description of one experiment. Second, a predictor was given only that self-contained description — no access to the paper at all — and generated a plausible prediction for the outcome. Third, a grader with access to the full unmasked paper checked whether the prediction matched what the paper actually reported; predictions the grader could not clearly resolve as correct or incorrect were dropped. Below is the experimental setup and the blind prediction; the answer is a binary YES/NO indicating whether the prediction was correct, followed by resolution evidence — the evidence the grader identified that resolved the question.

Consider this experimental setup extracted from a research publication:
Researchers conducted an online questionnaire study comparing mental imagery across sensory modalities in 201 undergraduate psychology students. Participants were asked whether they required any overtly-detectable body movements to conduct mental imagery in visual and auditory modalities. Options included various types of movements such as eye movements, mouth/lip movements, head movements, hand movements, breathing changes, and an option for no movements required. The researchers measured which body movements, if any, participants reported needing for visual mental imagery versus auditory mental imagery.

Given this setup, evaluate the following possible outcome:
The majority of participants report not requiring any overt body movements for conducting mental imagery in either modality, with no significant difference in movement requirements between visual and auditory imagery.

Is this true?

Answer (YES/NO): NO